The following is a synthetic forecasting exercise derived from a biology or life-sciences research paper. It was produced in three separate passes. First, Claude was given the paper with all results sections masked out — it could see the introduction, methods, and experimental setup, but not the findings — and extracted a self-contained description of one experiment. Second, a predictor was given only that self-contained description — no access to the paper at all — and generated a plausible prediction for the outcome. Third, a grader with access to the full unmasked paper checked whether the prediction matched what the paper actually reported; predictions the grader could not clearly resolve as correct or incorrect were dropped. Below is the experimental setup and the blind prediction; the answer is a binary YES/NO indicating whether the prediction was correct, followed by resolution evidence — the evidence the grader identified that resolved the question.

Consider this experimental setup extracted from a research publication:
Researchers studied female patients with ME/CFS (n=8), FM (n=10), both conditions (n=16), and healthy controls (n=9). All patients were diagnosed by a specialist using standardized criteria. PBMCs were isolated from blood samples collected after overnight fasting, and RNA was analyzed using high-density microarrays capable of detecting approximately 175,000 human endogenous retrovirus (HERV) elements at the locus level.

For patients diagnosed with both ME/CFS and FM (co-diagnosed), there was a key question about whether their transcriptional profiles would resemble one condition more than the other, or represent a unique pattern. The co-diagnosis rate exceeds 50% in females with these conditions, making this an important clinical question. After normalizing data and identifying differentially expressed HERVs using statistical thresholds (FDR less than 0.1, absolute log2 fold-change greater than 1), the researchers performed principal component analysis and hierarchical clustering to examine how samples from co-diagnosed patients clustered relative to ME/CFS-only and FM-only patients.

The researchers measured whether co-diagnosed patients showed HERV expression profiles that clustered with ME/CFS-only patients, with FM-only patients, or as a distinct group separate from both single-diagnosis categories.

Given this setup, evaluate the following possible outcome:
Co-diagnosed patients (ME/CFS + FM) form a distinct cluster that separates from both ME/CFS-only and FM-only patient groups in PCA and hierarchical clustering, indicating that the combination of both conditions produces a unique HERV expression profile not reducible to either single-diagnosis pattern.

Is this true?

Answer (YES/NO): NO